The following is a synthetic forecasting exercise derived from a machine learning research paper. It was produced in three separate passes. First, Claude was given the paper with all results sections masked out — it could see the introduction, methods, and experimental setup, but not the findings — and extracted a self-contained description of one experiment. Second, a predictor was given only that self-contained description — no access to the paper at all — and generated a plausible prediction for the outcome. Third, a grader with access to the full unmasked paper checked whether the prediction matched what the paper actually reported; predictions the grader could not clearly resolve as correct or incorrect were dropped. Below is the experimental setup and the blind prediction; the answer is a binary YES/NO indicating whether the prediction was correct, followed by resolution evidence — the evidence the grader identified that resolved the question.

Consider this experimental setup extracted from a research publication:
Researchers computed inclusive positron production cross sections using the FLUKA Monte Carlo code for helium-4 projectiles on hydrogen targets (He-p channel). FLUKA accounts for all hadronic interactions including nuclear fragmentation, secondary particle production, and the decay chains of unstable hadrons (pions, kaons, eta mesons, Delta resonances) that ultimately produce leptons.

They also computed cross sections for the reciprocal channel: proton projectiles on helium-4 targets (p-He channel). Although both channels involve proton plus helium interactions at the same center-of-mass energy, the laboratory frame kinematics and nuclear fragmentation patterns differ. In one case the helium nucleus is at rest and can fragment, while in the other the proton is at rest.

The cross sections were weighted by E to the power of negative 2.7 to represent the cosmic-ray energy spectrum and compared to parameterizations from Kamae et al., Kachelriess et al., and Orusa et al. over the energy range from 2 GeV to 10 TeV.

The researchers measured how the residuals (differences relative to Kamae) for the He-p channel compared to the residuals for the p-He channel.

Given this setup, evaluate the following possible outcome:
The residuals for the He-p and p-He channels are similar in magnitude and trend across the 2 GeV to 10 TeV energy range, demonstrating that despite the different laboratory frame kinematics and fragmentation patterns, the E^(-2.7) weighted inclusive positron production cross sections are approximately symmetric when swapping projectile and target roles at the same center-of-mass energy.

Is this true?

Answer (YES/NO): NO